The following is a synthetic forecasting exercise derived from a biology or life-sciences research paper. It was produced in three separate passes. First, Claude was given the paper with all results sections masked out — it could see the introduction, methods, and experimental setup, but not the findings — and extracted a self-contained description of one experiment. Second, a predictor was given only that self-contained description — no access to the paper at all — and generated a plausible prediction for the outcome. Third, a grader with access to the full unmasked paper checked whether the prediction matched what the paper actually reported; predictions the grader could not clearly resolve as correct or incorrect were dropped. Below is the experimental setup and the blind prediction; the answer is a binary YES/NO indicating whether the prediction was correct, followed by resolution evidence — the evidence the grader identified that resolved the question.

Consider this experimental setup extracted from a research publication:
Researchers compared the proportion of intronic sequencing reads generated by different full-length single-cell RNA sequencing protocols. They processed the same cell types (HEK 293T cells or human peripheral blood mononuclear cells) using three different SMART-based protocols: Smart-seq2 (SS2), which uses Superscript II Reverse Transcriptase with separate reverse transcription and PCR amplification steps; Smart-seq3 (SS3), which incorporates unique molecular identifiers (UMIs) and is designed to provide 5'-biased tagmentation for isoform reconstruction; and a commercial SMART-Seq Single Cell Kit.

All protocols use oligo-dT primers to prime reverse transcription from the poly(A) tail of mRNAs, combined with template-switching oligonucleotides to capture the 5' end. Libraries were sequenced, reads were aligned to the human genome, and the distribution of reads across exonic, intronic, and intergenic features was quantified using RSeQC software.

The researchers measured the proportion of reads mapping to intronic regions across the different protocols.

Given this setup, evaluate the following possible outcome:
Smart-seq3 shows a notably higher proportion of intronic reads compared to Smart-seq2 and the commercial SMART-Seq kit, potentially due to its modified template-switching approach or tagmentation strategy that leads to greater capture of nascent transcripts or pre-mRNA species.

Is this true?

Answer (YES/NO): YES